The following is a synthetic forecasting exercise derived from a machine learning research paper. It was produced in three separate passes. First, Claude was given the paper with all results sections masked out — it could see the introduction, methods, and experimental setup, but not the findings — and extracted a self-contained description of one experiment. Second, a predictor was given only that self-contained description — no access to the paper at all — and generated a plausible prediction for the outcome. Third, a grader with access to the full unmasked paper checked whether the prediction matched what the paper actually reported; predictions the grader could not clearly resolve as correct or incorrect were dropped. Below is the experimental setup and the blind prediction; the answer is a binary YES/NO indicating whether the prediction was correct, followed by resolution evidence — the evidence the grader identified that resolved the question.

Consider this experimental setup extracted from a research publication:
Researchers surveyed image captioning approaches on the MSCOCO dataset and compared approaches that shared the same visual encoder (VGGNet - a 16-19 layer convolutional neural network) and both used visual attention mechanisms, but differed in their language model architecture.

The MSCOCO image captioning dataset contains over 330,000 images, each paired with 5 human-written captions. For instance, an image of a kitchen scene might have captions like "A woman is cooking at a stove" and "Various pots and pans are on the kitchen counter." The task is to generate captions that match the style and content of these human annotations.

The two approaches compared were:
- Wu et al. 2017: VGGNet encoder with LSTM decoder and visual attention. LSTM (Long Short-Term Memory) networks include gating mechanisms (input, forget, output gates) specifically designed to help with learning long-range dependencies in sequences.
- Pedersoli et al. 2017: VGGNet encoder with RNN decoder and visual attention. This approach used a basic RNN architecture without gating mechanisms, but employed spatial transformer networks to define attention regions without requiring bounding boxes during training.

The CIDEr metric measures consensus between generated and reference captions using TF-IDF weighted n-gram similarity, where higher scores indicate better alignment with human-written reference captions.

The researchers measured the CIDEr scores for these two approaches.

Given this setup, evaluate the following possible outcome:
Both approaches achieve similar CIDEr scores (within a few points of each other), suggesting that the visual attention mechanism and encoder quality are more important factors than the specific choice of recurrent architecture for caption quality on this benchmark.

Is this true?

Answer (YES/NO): NO